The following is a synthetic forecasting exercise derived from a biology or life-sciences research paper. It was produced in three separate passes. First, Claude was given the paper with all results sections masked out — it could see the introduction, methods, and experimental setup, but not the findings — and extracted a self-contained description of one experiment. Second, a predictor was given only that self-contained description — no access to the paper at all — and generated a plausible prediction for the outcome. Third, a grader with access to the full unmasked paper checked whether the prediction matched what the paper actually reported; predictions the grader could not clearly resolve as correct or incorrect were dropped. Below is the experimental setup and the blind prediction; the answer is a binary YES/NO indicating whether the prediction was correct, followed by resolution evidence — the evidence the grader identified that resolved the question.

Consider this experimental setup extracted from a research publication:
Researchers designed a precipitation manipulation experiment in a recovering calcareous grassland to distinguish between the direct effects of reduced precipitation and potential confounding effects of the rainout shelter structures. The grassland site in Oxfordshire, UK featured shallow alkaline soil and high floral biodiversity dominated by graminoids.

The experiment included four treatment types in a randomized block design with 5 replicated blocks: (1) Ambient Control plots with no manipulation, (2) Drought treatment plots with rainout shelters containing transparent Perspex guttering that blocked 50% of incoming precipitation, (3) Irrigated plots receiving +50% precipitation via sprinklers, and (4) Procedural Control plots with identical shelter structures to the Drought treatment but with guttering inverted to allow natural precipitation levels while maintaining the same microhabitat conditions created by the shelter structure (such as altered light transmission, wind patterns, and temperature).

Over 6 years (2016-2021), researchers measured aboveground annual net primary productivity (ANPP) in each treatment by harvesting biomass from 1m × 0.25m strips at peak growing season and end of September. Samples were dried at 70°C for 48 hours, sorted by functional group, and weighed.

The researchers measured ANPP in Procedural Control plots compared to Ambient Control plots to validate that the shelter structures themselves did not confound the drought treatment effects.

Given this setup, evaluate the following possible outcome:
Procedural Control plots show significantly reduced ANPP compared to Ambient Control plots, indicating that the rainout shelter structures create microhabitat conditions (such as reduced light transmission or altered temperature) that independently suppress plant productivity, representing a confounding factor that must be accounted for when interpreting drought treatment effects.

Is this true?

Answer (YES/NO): NO